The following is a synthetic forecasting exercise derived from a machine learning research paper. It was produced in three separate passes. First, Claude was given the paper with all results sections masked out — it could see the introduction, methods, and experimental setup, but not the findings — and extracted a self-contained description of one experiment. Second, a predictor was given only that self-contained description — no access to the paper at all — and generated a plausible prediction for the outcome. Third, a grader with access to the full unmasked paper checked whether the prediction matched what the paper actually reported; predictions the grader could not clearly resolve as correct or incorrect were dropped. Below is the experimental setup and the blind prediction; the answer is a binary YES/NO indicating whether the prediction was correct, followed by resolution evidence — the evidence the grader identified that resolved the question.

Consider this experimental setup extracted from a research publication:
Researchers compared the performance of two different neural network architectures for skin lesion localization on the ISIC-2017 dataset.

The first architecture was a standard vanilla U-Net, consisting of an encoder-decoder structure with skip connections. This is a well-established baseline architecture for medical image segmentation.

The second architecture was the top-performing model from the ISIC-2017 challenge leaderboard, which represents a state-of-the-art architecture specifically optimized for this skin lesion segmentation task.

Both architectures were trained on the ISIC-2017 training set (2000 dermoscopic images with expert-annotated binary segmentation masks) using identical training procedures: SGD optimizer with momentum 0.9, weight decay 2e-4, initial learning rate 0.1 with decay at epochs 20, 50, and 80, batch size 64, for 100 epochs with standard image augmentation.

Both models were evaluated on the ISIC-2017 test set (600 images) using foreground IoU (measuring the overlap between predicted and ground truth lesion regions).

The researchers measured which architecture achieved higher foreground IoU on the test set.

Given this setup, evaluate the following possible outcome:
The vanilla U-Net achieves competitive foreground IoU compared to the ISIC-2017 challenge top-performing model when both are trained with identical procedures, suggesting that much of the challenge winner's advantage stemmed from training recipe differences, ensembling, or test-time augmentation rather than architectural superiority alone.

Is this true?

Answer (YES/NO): YES